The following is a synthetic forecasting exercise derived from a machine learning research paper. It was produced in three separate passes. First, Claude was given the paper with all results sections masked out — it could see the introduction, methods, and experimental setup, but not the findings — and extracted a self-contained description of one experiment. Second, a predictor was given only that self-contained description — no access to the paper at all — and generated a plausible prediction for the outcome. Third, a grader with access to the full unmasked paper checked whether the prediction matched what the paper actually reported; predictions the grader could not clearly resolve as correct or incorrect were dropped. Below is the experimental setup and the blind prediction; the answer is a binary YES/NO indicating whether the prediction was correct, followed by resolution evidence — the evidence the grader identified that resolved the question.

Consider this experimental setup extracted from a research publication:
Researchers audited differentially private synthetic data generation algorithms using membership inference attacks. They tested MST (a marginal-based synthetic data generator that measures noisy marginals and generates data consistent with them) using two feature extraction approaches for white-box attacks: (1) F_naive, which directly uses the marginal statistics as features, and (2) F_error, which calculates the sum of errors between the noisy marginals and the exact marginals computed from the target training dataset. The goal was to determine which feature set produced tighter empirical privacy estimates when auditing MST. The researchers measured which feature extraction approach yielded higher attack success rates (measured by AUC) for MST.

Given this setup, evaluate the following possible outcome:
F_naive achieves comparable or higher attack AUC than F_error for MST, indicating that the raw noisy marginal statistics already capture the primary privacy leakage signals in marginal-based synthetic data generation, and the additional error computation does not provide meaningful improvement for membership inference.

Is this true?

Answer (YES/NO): NO